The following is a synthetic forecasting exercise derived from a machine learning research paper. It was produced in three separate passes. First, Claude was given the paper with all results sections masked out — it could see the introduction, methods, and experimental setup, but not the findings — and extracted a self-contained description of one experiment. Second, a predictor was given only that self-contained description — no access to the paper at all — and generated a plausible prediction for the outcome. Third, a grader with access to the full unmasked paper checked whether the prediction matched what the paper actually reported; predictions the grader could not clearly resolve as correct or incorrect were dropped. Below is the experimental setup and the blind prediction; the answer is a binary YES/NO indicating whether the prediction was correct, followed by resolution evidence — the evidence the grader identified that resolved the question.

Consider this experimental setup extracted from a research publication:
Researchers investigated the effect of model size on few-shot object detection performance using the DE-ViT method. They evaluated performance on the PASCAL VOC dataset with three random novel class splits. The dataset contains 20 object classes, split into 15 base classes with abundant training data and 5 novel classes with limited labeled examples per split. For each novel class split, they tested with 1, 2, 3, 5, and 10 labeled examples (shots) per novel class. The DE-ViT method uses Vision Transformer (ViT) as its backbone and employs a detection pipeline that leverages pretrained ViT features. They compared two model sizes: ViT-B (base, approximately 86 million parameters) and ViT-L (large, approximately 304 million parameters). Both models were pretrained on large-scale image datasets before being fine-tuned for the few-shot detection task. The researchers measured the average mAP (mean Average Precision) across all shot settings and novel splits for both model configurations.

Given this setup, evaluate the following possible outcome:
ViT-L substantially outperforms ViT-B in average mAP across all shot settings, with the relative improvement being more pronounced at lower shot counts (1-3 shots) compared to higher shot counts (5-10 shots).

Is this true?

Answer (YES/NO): NO